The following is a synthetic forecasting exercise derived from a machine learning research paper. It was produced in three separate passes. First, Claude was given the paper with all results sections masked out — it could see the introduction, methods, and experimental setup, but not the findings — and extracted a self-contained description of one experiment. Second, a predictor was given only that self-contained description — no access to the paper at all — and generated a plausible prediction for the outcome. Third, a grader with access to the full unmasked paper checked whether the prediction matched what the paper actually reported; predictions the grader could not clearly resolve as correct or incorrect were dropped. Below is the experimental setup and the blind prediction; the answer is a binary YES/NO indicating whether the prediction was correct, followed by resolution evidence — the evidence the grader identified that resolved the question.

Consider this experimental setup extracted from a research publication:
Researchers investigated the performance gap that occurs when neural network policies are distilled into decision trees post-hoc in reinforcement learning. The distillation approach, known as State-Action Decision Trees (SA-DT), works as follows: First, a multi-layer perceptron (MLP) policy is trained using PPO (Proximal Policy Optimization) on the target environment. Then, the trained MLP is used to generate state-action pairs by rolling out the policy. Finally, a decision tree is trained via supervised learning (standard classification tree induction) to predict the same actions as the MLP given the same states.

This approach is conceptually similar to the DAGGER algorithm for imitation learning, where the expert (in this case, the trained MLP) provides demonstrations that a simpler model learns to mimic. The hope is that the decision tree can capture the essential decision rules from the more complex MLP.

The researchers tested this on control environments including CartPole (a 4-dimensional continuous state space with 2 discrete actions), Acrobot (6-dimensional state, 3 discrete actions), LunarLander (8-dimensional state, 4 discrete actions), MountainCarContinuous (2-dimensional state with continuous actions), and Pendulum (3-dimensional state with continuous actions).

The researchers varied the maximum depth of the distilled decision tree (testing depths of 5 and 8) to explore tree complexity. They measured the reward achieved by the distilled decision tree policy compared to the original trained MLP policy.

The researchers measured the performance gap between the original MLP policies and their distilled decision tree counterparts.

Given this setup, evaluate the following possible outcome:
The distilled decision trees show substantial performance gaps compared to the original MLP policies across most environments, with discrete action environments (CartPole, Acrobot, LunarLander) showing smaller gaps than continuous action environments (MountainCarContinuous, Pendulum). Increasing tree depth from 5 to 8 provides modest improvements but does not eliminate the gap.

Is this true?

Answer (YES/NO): NO